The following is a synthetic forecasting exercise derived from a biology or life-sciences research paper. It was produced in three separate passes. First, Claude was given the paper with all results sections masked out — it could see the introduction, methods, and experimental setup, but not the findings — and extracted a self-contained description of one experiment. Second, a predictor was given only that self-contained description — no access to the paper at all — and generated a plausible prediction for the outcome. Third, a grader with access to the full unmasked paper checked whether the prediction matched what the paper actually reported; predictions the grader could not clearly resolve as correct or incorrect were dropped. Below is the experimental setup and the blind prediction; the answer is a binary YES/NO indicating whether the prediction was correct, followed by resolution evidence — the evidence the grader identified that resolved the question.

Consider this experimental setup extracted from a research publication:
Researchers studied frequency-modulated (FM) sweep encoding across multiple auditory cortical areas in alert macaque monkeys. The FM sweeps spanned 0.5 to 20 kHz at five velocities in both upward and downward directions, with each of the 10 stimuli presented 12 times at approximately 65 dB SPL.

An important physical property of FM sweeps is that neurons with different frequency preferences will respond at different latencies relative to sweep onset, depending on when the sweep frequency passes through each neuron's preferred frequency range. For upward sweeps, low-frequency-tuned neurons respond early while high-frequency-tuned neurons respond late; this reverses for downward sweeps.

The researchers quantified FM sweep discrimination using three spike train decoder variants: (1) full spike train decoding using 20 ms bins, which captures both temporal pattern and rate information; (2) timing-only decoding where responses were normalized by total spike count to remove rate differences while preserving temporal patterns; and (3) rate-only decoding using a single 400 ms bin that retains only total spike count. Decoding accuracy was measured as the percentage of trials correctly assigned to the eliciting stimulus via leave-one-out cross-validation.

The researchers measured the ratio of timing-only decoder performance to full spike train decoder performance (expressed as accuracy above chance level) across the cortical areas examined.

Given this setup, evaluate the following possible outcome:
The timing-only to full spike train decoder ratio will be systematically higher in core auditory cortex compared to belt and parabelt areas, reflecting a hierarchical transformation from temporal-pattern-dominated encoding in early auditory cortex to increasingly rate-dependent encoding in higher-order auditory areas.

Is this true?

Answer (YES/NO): NO